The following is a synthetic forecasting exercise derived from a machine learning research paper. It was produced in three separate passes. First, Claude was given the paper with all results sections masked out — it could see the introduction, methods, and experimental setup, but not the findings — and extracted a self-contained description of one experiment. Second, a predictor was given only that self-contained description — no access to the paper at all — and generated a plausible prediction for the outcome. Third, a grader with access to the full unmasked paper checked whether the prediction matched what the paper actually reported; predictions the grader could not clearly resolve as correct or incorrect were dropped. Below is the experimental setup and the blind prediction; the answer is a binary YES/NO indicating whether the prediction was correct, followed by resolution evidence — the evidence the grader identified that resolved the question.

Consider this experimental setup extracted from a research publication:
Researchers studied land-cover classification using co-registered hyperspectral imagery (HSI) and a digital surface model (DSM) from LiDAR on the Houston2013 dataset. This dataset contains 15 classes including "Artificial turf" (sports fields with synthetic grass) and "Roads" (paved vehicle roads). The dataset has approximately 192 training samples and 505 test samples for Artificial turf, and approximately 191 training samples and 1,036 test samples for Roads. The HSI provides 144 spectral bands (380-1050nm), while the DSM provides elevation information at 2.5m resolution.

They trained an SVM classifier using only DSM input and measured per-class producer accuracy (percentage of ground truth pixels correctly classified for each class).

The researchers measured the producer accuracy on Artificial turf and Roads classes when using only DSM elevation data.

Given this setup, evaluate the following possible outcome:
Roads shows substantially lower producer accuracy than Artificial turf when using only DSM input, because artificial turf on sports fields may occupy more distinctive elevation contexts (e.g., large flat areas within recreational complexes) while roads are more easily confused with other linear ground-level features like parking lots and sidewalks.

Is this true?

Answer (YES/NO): YES